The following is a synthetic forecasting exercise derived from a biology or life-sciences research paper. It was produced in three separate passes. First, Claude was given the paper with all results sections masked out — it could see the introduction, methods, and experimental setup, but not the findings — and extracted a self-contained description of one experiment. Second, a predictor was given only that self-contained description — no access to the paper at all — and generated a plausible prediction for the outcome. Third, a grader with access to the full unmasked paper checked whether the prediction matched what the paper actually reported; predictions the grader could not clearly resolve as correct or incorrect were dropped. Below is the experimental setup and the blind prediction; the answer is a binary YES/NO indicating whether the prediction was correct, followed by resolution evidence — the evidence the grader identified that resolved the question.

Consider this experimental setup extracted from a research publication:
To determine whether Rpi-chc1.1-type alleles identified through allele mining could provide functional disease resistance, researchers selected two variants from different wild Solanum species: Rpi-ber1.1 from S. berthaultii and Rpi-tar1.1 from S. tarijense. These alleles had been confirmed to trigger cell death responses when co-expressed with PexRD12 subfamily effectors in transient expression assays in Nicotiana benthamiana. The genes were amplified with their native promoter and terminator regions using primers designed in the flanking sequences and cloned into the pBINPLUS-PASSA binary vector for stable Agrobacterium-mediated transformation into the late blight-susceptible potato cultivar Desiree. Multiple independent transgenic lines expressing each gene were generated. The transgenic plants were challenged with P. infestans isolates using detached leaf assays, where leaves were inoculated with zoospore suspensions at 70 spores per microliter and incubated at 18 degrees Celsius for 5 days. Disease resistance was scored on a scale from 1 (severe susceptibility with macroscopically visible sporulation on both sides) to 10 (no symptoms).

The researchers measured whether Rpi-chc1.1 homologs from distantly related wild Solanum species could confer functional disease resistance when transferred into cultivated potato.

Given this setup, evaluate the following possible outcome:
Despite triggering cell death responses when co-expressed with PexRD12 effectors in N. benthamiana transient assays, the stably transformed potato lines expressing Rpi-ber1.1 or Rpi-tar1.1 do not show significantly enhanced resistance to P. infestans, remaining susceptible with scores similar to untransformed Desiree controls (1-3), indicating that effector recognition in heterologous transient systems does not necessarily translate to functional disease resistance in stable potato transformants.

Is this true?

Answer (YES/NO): NO